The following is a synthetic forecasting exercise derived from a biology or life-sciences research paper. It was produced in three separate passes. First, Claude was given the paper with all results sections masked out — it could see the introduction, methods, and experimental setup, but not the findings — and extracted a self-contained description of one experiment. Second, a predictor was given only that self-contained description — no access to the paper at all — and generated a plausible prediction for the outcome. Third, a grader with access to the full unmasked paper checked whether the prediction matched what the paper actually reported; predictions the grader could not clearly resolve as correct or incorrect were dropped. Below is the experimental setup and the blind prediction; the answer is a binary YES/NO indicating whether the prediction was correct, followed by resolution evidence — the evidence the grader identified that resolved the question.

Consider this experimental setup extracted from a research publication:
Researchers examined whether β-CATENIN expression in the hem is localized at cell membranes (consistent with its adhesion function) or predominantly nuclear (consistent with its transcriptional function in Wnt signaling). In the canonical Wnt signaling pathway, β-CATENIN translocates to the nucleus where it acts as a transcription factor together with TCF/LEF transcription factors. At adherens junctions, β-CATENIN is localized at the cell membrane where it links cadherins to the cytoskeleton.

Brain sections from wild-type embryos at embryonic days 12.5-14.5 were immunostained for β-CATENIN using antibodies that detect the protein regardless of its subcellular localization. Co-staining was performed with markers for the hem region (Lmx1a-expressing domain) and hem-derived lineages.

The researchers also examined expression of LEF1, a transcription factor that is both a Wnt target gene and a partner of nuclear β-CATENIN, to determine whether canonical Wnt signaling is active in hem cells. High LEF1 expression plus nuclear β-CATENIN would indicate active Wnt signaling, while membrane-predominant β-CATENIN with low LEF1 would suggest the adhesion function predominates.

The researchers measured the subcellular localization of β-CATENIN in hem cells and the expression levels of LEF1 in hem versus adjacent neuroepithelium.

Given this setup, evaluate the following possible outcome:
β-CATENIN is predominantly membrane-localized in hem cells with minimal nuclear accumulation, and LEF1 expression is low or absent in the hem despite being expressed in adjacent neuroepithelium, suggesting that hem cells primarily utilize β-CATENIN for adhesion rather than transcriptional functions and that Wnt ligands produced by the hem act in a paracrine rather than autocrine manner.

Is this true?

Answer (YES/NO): NO